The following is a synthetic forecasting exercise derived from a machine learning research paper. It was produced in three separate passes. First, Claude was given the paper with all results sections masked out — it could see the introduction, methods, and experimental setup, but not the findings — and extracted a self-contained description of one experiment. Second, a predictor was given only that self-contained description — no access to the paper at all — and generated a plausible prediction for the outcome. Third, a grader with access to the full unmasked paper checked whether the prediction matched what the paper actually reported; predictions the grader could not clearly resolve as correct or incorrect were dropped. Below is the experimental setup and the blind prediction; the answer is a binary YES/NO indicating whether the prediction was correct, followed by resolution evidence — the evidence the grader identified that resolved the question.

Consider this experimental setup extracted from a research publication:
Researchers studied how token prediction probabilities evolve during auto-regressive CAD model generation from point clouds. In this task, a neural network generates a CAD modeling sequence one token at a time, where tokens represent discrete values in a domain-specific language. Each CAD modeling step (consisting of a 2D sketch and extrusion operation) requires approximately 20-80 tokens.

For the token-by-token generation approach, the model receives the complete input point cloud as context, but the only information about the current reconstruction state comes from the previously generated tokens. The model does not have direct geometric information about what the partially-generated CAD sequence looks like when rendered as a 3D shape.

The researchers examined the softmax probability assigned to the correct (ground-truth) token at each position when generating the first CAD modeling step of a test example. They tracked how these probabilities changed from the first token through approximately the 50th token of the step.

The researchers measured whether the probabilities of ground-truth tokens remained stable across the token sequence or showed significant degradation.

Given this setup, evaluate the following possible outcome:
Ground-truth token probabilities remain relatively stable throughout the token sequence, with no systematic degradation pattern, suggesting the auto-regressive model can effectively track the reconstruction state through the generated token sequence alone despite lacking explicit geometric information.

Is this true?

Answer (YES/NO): NO